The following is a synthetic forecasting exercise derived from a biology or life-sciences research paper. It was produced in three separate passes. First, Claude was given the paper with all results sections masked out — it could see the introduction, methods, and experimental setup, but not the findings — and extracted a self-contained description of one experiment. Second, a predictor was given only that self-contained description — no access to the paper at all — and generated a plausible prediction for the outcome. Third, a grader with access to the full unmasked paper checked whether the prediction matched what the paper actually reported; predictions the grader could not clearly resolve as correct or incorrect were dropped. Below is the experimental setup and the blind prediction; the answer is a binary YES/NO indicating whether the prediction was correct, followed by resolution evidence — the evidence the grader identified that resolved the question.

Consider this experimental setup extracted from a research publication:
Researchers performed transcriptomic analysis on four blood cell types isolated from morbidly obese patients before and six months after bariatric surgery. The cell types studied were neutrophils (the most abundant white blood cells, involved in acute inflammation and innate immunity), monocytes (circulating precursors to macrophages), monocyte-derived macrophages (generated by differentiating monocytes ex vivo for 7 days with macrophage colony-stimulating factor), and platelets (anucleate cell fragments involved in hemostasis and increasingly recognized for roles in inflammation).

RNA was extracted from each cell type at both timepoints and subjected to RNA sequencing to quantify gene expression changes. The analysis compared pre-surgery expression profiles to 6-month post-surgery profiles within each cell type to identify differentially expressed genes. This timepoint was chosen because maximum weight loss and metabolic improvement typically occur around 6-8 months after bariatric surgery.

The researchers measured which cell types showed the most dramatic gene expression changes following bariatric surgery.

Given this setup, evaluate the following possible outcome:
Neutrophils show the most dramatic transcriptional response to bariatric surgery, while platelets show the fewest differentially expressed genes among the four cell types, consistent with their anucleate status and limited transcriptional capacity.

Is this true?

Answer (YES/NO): NO